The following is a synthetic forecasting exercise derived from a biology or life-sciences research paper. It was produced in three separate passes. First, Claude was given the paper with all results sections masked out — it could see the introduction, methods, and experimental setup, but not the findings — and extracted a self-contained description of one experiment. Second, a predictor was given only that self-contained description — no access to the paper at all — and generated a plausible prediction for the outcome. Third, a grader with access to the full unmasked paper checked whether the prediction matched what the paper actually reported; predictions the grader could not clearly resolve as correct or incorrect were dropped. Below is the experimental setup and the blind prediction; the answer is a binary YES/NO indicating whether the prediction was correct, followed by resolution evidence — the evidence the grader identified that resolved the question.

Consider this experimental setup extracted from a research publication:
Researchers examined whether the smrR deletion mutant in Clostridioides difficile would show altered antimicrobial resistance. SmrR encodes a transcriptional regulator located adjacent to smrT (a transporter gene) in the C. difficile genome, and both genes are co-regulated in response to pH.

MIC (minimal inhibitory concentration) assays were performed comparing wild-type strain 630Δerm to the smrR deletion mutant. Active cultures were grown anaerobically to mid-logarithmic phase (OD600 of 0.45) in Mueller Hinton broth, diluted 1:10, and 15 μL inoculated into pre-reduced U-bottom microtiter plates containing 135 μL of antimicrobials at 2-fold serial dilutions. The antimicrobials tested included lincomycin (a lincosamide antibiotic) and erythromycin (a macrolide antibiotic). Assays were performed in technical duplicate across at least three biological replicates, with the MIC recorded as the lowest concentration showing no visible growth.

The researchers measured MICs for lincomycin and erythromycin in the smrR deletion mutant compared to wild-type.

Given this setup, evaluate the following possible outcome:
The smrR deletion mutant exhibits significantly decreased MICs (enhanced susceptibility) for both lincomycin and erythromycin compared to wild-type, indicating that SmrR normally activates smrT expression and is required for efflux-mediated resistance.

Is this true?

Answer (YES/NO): NO